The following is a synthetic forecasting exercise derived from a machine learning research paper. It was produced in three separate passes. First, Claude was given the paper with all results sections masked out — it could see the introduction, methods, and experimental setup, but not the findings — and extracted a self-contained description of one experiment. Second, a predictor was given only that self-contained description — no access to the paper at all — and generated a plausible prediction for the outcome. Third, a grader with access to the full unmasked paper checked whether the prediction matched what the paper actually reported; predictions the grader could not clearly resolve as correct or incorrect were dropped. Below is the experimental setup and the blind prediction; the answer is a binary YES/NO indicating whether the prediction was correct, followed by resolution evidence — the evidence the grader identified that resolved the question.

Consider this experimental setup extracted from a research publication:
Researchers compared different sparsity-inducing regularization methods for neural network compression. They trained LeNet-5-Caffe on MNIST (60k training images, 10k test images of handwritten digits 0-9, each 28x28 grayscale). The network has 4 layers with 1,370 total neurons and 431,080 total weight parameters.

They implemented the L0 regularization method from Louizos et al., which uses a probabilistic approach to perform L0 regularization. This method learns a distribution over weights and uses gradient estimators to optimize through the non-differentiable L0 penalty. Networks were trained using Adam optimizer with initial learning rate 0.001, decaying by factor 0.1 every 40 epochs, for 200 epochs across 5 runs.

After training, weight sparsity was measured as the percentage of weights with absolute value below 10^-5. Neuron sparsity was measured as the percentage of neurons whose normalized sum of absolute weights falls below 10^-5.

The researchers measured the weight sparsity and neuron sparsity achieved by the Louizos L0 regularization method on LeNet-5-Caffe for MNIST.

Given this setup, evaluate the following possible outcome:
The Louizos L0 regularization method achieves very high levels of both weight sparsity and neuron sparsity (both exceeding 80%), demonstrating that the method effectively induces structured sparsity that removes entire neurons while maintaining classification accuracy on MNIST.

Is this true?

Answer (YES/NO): NO